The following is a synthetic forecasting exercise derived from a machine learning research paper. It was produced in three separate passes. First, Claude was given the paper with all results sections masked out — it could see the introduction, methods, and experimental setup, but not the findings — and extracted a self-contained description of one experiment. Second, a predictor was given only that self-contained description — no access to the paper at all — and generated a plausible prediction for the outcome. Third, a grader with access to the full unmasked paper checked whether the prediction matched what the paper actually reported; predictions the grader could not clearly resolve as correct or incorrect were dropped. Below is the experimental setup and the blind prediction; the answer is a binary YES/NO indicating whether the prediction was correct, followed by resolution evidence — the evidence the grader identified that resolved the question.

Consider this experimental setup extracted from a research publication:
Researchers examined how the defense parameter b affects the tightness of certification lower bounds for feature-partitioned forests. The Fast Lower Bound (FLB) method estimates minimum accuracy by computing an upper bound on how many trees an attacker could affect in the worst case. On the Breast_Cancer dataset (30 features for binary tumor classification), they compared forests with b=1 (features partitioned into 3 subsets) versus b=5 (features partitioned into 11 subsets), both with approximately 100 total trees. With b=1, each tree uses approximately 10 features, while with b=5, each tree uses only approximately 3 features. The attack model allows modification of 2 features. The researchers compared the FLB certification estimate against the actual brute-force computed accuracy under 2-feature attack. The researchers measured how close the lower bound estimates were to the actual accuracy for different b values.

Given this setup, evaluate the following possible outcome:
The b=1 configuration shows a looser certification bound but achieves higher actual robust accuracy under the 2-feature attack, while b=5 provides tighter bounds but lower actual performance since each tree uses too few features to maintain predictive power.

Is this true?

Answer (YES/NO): NO